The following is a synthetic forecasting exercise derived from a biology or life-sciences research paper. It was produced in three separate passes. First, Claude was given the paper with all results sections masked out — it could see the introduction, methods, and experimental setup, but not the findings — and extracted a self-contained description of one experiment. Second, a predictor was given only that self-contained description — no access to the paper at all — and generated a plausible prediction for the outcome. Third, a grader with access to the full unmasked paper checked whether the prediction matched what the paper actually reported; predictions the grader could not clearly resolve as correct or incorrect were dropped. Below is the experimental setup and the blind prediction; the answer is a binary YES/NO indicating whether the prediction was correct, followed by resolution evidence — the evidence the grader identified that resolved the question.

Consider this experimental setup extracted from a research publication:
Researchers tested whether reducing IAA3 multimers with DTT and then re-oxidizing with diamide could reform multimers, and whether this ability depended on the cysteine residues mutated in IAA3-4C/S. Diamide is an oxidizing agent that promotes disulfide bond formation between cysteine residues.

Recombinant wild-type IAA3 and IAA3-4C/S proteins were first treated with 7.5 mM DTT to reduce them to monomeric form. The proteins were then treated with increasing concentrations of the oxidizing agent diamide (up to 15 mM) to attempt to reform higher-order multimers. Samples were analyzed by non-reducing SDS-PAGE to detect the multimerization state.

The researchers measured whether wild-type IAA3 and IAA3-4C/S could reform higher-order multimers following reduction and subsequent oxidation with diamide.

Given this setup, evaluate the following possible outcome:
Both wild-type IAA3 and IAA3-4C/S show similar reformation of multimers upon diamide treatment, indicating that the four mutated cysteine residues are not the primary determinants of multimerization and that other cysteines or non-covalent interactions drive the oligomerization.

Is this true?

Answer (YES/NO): NO